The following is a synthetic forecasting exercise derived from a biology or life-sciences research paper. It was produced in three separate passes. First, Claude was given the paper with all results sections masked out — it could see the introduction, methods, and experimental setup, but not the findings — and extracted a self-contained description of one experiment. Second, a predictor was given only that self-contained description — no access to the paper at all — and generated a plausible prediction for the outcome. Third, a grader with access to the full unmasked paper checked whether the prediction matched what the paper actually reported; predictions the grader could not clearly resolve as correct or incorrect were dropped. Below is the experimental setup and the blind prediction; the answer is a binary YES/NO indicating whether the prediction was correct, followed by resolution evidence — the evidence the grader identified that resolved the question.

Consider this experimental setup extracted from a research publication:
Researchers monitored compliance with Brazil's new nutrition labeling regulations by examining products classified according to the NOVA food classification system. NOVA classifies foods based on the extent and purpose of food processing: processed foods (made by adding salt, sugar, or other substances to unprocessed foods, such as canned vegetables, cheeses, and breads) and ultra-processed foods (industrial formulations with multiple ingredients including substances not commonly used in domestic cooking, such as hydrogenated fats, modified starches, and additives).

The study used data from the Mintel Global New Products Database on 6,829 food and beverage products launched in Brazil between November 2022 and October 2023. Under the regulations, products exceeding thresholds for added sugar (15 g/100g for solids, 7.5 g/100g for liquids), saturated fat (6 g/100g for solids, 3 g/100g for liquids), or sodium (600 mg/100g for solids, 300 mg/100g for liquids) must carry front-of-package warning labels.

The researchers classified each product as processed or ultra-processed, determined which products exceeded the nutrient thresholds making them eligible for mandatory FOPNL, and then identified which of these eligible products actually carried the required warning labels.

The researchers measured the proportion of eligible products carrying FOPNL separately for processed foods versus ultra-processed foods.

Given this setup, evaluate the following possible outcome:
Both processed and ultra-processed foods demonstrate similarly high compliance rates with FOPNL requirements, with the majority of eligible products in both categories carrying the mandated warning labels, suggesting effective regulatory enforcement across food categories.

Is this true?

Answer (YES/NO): NO